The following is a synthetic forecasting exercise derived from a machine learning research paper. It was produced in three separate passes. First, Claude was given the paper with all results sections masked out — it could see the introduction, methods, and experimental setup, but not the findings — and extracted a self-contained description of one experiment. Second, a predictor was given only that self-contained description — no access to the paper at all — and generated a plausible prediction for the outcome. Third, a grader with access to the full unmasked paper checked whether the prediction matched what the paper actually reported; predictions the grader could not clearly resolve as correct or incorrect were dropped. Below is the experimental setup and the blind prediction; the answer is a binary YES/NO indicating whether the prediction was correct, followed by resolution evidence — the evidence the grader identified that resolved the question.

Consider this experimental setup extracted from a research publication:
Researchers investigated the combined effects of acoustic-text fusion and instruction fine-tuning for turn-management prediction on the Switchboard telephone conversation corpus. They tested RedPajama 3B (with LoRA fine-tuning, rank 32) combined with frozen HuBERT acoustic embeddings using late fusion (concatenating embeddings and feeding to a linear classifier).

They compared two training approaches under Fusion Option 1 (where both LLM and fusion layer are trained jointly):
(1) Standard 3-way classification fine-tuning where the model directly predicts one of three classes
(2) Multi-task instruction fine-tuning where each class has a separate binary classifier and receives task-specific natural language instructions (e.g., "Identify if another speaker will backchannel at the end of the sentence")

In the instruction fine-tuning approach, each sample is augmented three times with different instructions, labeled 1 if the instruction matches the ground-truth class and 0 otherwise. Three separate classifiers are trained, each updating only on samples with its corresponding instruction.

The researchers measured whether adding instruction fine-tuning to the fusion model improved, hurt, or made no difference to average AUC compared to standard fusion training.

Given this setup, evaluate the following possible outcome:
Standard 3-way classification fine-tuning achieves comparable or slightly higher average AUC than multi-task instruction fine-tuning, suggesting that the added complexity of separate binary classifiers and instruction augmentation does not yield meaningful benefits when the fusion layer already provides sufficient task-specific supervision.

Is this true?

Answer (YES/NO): NO